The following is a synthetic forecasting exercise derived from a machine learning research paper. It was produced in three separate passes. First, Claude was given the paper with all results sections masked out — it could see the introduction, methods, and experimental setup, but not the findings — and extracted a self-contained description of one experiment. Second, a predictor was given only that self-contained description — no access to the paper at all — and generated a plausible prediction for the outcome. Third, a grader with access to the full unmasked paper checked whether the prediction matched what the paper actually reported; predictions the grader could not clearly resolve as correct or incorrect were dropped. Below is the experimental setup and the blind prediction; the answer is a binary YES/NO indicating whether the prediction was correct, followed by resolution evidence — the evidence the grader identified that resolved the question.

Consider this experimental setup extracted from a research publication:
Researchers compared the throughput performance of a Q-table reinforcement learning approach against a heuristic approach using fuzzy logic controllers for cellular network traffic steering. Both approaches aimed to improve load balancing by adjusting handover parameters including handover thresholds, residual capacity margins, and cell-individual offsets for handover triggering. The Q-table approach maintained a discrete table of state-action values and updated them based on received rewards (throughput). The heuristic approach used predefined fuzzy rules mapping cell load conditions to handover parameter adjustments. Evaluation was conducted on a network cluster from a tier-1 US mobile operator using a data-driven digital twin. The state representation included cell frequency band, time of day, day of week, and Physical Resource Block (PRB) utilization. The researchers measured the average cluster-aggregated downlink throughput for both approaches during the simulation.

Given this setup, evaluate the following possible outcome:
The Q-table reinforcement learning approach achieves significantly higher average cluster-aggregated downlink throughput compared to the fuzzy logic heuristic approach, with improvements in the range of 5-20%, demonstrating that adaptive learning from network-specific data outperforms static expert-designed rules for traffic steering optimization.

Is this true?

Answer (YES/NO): NO